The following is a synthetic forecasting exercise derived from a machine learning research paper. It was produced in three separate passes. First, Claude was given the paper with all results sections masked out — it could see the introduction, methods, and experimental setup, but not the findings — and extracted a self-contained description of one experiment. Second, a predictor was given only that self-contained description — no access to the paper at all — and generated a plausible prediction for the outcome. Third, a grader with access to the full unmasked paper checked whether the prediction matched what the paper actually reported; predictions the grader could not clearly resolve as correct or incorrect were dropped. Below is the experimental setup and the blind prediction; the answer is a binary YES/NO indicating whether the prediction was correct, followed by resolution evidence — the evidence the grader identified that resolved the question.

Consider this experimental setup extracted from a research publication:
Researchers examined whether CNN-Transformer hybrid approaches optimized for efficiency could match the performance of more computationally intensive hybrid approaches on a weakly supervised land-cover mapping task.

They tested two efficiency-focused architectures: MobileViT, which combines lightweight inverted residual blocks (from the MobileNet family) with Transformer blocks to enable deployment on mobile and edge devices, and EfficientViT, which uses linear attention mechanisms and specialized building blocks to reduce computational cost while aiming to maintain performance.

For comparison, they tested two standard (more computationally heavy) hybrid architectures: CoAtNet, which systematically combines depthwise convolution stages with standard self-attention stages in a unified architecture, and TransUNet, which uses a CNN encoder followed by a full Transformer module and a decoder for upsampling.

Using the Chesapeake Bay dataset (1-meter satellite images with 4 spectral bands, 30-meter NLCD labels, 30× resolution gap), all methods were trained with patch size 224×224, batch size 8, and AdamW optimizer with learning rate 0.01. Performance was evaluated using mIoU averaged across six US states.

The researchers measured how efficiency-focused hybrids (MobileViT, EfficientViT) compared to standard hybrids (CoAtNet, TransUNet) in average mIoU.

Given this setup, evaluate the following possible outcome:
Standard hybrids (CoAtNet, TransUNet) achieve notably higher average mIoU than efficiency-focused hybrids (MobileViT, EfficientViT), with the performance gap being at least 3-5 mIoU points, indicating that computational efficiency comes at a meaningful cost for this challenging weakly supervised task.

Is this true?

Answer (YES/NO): NO